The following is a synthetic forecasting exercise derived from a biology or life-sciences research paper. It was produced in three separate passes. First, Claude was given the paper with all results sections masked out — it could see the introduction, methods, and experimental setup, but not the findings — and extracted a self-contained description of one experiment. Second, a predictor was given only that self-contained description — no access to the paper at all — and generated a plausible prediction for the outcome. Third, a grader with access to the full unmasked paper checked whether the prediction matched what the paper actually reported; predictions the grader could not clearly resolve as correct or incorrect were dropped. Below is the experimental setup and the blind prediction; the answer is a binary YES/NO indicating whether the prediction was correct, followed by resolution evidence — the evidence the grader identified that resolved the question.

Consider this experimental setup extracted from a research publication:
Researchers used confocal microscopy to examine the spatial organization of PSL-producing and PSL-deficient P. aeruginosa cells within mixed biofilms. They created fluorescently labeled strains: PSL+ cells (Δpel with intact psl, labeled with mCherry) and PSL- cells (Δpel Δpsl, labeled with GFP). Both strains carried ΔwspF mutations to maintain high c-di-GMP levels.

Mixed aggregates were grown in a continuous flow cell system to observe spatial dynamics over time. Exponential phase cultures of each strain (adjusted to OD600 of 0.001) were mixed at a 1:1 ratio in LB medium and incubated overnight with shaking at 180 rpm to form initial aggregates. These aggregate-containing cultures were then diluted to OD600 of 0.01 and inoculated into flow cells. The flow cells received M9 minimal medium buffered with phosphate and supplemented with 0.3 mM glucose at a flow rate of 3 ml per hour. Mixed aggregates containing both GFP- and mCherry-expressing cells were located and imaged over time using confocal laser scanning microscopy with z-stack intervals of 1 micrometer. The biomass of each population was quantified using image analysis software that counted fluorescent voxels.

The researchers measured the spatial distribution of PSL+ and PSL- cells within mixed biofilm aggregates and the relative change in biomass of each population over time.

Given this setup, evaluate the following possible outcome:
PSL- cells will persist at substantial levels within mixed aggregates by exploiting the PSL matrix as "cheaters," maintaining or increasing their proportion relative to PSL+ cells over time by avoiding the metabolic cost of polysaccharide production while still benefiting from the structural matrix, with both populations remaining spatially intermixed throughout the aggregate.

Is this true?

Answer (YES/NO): NO